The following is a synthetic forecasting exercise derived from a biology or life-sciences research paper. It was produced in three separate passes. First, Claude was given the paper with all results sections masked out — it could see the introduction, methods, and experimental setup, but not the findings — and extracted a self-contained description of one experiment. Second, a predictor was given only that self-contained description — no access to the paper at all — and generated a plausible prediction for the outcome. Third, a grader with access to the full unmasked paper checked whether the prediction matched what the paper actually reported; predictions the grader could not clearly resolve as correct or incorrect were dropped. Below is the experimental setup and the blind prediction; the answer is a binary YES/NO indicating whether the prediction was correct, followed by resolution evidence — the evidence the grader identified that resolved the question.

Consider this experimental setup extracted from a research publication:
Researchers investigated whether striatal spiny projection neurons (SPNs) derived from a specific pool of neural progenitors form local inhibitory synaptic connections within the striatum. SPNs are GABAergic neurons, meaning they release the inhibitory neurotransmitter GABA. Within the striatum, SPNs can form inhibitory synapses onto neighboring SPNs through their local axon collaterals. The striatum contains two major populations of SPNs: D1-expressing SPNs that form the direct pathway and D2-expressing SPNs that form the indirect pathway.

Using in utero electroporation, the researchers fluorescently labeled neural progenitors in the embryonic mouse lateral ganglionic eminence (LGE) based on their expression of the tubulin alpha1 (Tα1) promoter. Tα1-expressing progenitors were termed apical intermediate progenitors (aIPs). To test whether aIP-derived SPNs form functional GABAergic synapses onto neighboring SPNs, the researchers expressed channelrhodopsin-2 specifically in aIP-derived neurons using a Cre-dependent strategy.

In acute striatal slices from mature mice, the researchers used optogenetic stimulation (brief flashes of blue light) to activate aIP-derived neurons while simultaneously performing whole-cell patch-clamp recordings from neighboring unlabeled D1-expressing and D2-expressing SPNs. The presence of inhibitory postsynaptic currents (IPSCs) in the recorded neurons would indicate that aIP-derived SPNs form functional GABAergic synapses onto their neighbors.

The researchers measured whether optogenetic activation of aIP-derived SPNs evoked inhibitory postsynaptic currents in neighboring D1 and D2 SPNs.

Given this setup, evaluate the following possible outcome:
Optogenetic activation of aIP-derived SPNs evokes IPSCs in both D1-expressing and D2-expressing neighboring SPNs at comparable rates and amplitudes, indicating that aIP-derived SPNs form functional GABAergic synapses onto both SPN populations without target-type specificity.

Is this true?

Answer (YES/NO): YES